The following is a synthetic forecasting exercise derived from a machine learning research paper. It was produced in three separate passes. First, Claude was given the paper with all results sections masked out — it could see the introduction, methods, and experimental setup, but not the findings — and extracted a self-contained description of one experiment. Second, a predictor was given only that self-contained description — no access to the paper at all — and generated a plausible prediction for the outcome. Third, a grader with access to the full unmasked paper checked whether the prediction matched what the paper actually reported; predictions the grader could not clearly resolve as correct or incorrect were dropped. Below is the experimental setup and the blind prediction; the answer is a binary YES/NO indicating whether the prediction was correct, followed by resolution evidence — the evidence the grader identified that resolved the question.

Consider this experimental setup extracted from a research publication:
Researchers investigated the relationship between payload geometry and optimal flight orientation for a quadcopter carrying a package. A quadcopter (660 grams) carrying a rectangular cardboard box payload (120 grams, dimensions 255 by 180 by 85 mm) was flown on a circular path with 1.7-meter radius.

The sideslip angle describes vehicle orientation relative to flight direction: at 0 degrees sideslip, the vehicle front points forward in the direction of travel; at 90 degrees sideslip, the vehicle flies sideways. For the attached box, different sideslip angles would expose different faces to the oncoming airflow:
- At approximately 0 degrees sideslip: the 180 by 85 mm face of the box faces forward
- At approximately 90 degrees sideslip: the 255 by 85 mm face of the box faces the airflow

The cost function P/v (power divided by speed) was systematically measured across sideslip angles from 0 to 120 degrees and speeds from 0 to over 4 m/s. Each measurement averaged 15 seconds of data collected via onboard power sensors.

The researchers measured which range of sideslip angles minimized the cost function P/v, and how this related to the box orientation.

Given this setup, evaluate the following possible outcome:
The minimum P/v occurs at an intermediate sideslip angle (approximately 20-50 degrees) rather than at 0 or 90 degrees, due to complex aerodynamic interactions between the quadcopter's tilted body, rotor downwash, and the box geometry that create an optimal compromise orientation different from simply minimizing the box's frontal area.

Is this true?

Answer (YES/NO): NO